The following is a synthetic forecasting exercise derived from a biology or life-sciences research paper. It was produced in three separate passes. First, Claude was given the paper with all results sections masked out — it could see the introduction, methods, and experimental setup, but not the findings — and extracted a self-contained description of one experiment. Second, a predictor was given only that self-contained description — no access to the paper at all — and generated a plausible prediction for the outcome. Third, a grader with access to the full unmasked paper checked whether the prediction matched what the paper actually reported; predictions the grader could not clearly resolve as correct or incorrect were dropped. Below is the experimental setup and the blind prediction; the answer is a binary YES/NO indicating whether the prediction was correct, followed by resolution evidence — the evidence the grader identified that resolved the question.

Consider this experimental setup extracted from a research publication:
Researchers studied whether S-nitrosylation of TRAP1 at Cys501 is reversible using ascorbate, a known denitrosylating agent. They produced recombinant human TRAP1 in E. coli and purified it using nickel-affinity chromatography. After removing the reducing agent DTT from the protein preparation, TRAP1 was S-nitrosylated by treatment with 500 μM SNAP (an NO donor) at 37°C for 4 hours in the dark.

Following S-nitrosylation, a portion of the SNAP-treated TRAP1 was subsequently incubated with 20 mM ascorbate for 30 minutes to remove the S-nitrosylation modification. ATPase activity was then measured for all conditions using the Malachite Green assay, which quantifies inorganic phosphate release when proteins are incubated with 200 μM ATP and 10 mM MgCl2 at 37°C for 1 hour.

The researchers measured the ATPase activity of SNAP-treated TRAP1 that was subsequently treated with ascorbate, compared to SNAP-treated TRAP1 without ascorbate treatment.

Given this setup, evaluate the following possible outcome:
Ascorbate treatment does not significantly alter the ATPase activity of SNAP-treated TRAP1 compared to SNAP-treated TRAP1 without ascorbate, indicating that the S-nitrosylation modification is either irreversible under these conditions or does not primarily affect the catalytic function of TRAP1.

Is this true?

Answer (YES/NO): NO